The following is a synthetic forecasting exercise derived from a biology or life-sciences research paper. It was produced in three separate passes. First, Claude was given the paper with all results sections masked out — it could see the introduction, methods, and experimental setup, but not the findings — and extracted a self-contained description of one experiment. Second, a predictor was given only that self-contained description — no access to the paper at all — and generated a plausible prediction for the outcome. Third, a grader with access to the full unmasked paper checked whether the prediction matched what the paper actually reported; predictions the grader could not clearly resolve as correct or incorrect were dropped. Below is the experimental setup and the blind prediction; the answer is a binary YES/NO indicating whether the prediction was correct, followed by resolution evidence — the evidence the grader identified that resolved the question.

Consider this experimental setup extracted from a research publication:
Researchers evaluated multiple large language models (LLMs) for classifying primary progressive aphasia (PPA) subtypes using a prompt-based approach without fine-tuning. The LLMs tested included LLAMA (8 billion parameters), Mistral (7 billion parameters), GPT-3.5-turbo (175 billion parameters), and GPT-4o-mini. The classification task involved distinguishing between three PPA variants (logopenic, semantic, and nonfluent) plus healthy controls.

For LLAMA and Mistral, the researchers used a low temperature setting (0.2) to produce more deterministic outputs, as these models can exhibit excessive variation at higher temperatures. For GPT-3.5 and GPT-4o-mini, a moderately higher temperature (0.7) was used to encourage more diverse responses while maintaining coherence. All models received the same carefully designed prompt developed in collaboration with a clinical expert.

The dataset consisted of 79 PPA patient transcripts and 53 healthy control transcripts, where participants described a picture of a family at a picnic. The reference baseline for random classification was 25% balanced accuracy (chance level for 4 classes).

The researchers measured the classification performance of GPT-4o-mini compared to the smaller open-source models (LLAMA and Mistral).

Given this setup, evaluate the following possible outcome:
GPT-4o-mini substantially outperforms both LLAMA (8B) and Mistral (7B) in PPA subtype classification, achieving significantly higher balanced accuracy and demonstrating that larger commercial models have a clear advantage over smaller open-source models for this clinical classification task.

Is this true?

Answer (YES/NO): NO